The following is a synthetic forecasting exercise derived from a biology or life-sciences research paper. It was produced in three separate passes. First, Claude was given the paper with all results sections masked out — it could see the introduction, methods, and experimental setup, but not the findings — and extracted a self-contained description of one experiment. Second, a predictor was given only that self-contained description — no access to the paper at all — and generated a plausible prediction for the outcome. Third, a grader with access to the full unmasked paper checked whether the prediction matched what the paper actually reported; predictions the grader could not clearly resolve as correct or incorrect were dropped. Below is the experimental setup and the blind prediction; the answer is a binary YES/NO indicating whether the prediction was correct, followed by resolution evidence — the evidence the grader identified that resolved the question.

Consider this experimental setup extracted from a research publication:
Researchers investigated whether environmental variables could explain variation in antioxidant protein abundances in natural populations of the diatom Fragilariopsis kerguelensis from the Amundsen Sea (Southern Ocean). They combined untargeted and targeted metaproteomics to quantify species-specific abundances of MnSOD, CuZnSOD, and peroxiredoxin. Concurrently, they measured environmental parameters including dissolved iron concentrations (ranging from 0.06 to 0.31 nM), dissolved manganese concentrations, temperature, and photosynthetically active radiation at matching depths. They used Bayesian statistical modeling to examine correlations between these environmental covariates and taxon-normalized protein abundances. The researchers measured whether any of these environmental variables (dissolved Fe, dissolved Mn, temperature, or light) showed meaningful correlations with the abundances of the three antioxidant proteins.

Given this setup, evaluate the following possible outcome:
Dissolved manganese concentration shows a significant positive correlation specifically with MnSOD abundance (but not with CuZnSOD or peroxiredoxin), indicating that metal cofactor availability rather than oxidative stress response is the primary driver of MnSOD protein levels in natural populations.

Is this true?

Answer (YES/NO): NO